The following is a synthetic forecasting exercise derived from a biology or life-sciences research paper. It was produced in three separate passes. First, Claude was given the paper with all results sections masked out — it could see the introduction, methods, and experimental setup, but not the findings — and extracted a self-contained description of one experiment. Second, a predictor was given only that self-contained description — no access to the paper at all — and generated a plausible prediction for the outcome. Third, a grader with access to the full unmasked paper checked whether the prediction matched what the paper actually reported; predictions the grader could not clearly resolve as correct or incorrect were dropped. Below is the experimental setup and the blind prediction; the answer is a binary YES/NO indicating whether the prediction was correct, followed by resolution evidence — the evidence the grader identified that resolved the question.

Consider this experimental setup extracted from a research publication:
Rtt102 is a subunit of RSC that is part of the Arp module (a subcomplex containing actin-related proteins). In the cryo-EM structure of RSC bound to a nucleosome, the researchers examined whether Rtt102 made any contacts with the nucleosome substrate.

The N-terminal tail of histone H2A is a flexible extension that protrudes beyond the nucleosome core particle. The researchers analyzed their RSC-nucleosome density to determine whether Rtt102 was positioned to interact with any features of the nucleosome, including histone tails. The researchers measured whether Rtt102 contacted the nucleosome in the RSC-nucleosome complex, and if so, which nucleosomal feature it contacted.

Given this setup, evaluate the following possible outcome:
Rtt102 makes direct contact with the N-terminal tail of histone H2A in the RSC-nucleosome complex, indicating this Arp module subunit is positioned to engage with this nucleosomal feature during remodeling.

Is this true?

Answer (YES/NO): YES